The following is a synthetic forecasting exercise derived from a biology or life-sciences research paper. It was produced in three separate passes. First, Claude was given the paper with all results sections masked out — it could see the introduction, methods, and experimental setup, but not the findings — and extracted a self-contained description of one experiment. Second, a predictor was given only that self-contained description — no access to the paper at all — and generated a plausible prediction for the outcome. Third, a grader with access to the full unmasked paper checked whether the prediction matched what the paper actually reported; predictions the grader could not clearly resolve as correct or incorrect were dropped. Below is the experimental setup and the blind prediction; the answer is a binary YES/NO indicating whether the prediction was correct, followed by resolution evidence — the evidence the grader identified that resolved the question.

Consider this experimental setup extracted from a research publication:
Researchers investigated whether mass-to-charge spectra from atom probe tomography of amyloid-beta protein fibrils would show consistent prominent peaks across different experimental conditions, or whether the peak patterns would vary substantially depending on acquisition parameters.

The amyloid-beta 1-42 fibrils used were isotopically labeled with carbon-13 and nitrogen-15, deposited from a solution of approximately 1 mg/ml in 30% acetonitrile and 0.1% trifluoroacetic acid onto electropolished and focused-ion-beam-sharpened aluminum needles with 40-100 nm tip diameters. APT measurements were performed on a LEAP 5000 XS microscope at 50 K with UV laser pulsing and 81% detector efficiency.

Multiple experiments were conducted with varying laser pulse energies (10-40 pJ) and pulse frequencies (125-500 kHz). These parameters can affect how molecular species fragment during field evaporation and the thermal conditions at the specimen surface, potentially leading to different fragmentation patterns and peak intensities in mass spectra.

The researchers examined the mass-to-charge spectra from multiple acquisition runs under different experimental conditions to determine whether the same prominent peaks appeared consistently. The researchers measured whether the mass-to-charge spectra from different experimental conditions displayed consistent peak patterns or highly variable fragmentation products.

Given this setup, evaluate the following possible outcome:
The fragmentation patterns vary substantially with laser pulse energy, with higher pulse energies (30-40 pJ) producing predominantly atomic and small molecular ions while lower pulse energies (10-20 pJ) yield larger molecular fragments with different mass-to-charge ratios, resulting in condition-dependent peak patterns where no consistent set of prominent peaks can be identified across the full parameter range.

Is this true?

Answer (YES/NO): NO